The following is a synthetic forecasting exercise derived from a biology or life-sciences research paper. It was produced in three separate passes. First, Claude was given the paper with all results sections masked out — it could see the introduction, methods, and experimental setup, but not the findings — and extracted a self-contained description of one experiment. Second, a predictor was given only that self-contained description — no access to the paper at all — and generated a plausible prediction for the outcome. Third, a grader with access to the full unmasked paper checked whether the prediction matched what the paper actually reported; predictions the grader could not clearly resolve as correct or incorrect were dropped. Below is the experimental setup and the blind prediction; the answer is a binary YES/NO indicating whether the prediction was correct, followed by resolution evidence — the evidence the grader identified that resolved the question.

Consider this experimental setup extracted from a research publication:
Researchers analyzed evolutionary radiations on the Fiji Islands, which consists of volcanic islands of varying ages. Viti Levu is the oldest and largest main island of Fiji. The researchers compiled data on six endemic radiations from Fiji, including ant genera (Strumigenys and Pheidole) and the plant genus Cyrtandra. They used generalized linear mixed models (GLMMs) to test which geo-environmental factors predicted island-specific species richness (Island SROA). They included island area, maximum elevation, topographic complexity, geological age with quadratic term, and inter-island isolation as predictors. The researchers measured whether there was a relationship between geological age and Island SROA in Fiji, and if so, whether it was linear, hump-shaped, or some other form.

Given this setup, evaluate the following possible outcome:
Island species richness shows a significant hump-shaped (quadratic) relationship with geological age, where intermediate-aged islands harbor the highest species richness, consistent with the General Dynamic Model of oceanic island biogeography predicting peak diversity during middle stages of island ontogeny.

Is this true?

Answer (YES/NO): NO